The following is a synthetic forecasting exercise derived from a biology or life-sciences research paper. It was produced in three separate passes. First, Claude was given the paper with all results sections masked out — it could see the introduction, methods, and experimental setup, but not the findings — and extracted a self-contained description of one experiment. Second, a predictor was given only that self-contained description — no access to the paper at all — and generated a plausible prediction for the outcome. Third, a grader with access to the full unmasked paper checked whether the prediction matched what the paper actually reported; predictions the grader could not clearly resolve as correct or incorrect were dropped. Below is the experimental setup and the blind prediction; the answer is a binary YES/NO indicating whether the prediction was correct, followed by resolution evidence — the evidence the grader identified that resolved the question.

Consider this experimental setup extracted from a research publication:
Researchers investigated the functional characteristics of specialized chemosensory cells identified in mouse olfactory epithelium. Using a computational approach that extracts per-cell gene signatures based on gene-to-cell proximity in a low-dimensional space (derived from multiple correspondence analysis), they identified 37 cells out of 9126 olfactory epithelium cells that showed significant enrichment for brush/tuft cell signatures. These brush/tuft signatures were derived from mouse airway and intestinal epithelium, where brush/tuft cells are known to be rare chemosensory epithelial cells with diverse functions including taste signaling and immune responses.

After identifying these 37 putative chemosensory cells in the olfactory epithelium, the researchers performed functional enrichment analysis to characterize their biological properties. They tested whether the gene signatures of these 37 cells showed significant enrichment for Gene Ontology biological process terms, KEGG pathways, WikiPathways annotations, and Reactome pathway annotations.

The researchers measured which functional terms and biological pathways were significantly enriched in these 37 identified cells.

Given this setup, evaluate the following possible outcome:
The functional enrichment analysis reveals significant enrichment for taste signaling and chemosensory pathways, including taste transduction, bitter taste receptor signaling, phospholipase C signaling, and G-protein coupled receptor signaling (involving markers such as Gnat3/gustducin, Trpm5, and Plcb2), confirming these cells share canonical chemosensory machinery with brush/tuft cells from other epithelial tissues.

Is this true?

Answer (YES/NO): NO